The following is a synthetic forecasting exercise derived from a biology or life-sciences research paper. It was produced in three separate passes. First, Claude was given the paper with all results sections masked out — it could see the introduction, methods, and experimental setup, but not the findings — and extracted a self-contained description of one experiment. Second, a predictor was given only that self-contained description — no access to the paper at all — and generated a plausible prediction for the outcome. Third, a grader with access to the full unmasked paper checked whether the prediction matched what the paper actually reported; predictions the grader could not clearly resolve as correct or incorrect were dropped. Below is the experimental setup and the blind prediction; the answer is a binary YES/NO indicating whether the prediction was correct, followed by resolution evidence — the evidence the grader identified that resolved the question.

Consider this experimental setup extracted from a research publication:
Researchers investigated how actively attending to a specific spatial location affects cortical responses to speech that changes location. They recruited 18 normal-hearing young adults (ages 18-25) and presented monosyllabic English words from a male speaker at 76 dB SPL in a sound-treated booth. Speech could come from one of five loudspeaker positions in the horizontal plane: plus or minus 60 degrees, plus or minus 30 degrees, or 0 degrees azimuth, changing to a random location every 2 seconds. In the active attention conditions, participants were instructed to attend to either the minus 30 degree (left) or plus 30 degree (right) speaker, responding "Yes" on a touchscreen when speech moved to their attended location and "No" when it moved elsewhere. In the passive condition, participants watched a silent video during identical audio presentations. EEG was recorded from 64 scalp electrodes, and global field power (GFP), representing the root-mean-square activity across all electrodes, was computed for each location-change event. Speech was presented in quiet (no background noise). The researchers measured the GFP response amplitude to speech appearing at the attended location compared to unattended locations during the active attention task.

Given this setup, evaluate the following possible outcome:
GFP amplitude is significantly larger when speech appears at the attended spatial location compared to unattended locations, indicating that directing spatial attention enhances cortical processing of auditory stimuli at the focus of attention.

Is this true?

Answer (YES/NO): YES